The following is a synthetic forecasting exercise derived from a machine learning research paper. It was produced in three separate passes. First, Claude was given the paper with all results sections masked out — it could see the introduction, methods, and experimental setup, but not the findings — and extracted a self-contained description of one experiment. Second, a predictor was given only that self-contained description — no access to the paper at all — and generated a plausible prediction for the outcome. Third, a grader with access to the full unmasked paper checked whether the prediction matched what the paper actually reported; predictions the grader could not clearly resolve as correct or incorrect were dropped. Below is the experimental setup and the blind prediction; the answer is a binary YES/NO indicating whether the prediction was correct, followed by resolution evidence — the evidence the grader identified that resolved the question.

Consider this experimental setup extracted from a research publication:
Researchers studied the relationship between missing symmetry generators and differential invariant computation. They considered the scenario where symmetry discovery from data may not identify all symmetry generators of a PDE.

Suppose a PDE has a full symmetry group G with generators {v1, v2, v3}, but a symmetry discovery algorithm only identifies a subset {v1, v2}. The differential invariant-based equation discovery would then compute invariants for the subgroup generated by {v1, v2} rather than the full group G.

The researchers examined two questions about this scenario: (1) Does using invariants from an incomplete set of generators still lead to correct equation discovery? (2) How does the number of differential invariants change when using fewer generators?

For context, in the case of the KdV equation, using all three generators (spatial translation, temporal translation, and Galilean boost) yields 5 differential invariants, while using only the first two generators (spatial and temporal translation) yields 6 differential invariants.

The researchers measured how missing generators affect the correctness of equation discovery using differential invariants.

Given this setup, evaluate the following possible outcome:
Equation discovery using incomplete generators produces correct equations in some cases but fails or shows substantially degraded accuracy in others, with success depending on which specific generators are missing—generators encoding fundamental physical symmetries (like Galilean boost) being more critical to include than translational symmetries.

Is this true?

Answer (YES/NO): NO